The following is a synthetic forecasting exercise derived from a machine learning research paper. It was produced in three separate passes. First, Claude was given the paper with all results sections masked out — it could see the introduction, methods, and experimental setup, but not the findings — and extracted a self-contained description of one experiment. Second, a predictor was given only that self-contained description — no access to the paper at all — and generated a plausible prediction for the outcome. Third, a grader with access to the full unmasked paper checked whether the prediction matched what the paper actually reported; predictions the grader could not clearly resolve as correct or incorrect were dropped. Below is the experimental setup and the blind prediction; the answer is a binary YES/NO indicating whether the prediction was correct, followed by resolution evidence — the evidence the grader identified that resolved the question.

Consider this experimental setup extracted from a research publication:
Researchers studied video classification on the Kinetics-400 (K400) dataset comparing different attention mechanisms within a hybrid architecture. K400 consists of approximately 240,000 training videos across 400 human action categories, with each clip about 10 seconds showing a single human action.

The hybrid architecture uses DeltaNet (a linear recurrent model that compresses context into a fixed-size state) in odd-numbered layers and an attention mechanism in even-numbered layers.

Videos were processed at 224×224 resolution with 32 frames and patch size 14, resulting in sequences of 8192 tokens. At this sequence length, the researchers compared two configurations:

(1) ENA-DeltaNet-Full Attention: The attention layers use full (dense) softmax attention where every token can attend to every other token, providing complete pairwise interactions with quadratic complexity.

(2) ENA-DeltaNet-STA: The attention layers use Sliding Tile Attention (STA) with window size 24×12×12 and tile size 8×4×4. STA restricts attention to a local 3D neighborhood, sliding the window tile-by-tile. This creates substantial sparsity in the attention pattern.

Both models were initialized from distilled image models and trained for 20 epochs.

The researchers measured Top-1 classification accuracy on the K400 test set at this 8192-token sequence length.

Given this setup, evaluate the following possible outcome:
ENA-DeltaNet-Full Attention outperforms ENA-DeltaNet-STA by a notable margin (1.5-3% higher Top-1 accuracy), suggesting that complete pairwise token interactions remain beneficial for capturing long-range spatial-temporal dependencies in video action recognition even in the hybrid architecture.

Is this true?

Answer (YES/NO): NO